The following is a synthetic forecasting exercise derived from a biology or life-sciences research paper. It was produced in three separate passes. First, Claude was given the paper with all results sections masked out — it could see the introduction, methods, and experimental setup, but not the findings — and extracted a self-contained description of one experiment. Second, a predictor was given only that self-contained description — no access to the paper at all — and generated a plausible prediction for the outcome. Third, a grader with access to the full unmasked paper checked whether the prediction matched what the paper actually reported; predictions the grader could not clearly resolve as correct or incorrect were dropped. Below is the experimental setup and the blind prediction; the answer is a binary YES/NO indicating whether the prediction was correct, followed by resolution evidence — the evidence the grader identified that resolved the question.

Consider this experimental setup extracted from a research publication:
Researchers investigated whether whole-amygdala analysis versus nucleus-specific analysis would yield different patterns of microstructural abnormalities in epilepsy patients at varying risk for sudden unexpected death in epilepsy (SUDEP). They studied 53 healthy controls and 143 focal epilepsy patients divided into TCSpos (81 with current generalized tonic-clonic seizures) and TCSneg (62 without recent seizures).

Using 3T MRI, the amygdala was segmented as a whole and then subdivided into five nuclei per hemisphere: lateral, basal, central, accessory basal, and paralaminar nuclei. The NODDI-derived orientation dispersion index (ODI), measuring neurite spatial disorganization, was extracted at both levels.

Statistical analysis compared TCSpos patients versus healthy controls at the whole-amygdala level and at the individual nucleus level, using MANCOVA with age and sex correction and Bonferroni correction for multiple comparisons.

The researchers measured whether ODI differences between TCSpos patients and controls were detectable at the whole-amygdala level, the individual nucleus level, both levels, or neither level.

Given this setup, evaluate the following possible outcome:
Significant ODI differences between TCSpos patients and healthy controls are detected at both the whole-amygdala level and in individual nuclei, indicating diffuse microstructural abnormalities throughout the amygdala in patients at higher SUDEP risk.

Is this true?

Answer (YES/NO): NO